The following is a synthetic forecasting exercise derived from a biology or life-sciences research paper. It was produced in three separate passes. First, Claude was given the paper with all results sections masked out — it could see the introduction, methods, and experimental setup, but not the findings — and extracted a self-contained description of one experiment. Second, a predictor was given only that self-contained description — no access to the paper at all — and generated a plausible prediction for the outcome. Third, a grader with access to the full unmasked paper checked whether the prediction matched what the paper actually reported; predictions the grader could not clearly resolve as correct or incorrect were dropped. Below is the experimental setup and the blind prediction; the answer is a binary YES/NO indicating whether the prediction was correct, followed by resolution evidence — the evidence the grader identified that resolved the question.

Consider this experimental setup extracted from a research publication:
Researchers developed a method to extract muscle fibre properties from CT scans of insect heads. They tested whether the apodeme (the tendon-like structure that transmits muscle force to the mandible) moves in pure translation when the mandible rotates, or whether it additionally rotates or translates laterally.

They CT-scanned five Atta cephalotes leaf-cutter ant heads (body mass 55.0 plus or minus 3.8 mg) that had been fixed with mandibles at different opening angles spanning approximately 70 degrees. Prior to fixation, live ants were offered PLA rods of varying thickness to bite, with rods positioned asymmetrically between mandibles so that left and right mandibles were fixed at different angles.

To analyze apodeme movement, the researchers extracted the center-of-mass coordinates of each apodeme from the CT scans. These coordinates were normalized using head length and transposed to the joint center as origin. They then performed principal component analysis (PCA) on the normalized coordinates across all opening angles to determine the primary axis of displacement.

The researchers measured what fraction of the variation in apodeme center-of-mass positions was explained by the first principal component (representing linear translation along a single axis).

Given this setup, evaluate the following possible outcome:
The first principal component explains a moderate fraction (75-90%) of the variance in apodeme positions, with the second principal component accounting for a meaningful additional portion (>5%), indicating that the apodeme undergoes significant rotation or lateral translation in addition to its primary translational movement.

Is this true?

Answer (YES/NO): NO